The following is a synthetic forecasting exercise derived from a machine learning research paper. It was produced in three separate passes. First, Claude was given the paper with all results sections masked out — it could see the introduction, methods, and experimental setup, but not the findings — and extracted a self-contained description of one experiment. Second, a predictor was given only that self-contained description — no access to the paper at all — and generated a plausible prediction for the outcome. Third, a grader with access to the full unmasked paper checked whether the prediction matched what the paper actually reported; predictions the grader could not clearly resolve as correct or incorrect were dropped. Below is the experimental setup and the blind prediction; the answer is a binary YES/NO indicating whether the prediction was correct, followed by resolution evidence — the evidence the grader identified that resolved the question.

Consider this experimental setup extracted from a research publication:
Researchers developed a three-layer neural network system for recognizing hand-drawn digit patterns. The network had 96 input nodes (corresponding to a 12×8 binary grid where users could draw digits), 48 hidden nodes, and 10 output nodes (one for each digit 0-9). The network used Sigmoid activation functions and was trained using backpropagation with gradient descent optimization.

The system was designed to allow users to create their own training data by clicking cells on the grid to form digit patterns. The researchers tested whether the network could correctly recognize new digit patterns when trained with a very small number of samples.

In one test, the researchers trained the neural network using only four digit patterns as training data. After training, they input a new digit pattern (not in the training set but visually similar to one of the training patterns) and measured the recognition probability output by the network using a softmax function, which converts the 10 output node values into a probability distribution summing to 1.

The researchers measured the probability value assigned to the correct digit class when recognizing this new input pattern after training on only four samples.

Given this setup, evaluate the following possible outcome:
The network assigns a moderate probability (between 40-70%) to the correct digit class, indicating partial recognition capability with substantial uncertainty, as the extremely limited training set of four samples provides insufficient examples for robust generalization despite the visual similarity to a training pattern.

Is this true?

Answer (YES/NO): NO